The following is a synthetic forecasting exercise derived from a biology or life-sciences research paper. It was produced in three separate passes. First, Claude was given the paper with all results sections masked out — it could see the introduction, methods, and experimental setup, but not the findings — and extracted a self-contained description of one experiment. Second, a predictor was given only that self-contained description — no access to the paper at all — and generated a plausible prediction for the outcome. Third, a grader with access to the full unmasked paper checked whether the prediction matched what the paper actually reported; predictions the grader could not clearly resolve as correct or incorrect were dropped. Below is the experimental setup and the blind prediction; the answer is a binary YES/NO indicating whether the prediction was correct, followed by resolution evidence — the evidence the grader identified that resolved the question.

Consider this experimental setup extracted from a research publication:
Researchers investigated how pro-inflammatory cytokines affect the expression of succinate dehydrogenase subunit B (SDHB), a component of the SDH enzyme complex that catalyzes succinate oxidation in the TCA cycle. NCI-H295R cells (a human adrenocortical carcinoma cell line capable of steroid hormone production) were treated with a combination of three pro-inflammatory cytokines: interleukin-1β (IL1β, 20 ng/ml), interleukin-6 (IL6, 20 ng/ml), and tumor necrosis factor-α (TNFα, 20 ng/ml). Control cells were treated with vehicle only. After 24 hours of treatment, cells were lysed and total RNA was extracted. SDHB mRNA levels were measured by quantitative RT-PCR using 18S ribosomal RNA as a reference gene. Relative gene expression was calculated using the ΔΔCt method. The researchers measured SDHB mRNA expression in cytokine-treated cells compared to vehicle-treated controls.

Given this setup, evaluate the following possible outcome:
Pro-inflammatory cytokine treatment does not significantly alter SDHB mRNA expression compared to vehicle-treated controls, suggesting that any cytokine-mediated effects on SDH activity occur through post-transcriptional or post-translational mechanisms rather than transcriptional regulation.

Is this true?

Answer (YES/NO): NO